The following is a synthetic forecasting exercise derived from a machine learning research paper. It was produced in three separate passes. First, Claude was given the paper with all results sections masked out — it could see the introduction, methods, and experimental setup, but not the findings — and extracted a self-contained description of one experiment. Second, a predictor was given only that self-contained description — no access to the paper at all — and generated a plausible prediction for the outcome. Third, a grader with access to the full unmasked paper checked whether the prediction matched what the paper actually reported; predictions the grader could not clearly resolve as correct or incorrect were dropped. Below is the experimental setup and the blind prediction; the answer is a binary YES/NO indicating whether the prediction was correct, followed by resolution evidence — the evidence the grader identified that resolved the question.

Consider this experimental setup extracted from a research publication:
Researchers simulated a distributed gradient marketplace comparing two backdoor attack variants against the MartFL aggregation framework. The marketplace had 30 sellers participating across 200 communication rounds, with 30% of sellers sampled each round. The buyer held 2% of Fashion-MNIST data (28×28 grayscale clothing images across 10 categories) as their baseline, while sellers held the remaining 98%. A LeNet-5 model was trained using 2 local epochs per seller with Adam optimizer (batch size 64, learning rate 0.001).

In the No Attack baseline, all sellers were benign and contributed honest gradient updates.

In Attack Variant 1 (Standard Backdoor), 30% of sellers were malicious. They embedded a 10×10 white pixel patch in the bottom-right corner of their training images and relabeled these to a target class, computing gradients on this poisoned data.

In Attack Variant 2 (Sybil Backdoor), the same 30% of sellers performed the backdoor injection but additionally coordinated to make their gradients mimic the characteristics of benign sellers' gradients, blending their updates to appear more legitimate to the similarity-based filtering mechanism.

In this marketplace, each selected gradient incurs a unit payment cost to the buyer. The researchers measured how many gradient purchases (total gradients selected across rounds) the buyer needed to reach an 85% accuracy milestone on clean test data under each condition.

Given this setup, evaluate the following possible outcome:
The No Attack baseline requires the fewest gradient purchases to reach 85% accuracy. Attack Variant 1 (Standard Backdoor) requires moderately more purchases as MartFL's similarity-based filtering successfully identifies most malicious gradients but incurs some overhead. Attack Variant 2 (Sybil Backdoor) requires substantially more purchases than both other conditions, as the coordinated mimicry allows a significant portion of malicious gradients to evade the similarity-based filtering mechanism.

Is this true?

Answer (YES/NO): NO